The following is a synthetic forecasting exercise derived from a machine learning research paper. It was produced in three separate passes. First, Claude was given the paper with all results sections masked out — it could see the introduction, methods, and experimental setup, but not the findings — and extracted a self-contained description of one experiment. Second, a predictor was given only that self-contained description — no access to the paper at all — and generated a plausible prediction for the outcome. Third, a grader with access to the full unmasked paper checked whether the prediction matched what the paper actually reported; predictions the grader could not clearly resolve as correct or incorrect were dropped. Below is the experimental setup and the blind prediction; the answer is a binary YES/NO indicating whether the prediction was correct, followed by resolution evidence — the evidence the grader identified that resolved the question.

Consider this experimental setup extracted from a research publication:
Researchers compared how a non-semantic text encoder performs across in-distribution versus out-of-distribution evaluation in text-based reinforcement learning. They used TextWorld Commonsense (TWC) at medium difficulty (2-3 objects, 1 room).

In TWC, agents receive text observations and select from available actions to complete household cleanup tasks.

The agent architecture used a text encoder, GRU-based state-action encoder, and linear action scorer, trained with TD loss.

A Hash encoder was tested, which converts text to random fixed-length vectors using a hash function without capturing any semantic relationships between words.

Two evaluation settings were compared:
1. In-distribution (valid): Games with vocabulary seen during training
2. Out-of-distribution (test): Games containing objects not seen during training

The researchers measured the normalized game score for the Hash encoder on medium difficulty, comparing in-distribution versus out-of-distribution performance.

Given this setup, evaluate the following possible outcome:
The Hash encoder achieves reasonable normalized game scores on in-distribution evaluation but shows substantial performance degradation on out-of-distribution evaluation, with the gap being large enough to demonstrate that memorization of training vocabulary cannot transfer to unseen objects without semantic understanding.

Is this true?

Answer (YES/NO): YES